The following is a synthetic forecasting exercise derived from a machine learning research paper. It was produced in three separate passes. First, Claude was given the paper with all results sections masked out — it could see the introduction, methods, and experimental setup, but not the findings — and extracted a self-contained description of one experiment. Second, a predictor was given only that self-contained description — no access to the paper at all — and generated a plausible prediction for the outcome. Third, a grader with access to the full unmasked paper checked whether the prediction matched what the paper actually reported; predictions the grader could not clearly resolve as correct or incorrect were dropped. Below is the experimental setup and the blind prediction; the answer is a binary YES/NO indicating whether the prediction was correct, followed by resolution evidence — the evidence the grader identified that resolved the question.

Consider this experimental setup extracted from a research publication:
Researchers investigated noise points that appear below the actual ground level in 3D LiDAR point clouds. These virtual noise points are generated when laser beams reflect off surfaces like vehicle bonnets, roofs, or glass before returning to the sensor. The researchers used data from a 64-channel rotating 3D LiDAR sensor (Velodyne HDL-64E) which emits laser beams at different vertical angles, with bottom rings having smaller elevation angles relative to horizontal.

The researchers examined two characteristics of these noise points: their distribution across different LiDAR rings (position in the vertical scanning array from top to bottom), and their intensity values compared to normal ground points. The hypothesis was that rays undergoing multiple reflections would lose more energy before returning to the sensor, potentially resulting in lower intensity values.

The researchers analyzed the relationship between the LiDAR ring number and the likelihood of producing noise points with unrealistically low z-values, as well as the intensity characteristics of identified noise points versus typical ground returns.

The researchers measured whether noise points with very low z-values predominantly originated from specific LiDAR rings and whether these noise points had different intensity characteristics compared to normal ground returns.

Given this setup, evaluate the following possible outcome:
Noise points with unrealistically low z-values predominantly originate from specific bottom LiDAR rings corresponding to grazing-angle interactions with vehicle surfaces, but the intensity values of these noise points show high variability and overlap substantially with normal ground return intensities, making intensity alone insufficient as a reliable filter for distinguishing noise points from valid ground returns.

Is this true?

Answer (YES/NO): NO